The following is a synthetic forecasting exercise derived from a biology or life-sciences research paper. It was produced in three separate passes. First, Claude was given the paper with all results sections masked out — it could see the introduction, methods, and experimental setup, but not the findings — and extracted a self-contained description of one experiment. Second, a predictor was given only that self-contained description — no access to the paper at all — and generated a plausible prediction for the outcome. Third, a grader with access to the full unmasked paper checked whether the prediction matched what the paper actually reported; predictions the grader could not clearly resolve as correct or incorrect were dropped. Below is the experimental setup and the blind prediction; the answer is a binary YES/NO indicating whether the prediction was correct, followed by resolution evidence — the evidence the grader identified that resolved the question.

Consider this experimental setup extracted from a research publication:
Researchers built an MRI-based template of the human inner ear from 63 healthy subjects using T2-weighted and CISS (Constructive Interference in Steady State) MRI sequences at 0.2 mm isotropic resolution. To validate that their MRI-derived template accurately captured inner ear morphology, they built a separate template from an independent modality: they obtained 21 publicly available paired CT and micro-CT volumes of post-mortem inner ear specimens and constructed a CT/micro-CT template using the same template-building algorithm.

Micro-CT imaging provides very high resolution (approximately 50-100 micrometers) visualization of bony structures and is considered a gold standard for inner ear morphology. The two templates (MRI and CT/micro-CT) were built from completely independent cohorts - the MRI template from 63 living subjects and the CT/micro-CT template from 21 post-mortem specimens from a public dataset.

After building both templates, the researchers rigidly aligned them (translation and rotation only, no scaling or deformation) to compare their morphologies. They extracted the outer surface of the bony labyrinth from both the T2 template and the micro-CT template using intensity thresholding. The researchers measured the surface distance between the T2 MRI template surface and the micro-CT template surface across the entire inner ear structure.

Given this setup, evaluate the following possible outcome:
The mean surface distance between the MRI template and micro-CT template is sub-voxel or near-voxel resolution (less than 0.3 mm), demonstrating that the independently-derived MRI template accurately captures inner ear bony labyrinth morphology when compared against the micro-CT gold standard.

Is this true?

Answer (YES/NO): YES